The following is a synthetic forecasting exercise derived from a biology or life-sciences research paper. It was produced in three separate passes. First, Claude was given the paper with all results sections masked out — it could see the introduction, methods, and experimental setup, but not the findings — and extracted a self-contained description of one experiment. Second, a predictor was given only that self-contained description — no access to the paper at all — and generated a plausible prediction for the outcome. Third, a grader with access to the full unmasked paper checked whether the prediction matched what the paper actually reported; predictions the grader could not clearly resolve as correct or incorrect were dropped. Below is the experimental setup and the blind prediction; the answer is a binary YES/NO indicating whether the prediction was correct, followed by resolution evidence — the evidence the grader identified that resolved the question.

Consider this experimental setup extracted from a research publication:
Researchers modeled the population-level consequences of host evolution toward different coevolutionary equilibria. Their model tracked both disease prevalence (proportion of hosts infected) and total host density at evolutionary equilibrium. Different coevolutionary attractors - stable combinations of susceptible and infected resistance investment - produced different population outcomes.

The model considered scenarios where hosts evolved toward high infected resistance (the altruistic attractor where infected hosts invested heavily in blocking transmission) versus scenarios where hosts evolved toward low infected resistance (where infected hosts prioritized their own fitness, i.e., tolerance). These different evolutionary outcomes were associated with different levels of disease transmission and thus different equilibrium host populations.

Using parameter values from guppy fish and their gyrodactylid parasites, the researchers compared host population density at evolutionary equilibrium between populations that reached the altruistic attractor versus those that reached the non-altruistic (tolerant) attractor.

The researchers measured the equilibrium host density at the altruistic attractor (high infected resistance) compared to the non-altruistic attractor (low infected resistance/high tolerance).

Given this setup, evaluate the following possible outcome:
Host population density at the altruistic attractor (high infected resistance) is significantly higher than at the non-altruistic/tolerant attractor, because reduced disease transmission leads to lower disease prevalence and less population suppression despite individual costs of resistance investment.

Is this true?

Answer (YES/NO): YES